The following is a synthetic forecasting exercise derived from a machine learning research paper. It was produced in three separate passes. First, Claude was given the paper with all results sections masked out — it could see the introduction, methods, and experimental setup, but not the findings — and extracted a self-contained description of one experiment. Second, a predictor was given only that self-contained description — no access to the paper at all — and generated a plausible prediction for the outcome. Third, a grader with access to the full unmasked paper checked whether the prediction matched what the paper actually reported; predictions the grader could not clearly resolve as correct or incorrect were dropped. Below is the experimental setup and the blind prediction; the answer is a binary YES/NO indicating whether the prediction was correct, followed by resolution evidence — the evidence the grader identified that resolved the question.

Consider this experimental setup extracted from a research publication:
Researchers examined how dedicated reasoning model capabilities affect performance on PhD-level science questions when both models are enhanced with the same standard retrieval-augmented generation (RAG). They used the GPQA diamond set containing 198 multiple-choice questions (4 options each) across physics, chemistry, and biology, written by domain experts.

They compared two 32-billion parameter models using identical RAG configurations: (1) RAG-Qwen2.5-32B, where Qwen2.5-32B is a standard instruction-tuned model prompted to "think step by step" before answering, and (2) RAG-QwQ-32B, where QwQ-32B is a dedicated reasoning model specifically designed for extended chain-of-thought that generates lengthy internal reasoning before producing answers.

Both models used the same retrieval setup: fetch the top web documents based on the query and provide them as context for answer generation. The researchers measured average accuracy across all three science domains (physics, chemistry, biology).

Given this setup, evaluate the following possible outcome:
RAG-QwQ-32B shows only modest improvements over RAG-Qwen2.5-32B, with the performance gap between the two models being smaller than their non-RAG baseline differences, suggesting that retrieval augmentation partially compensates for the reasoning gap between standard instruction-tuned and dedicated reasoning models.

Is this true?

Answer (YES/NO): NO